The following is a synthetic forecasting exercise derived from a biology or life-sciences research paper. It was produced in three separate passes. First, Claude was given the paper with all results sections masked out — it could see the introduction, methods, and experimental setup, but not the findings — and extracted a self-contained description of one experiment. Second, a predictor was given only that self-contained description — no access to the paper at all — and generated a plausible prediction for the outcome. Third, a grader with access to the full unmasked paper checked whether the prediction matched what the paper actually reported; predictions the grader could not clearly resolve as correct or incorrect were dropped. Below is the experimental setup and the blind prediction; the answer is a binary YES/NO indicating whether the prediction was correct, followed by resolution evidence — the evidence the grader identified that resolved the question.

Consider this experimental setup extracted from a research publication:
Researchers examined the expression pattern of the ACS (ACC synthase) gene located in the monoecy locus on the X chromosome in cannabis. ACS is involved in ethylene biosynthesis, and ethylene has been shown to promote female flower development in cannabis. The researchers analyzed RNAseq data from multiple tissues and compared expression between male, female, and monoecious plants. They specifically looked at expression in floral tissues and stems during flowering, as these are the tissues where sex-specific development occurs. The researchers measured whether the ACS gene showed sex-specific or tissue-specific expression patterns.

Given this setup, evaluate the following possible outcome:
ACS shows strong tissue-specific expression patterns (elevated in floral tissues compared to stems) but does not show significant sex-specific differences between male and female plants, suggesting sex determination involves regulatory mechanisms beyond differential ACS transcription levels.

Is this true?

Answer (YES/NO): NO